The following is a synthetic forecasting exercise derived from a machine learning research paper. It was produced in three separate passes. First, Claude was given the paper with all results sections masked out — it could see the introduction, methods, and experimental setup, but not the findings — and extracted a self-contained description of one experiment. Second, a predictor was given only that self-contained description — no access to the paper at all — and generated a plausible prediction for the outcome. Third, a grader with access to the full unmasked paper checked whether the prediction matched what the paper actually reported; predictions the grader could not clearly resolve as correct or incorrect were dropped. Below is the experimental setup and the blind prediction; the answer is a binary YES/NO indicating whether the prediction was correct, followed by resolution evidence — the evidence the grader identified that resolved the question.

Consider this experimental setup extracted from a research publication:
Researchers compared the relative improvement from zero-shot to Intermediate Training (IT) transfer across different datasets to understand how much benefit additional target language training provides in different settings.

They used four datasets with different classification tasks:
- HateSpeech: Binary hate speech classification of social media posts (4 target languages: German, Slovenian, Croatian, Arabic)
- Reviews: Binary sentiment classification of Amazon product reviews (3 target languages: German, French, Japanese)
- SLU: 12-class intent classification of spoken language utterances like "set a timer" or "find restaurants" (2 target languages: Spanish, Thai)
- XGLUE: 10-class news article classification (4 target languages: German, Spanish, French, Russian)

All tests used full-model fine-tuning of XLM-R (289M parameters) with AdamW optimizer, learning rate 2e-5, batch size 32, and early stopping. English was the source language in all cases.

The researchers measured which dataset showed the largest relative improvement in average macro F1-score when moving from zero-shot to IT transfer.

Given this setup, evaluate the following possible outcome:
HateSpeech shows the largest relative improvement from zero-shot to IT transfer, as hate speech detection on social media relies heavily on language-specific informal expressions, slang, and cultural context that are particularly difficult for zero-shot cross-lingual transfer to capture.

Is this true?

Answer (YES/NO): NO